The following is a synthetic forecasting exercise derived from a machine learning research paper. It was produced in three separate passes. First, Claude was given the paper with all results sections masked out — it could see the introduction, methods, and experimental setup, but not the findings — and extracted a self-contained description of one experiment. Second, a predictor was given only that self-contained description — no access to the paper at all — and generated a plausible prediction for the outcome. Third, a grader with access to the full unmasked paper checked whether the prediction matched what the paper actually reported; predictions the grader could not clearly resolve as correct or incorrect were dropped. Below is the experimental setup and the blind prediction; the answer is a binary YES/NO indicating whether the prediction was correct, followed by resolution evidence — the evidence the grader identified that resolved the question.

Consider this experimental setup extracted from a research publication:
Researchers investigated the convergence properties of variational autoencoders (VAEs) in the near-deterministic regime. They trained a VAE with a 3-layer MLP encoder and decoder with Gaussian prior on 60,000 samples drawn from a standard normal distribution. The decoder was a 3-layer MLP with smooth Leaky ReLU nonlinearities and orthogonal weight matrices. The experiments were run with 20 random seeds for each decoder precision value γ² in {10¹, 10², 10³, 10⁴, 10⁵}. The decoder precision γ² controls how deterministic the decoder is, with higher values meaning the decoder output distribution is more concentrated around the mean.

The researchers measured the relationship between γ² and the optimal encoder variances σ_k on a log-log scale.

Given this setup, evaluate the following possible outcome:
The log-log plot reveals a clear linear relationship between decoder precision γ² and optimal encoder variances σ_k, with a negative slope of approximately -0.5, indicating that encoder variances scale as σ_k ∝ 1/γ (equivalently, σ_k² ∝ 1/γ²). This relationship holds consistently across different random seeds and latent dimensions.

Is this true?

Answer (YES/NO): NO